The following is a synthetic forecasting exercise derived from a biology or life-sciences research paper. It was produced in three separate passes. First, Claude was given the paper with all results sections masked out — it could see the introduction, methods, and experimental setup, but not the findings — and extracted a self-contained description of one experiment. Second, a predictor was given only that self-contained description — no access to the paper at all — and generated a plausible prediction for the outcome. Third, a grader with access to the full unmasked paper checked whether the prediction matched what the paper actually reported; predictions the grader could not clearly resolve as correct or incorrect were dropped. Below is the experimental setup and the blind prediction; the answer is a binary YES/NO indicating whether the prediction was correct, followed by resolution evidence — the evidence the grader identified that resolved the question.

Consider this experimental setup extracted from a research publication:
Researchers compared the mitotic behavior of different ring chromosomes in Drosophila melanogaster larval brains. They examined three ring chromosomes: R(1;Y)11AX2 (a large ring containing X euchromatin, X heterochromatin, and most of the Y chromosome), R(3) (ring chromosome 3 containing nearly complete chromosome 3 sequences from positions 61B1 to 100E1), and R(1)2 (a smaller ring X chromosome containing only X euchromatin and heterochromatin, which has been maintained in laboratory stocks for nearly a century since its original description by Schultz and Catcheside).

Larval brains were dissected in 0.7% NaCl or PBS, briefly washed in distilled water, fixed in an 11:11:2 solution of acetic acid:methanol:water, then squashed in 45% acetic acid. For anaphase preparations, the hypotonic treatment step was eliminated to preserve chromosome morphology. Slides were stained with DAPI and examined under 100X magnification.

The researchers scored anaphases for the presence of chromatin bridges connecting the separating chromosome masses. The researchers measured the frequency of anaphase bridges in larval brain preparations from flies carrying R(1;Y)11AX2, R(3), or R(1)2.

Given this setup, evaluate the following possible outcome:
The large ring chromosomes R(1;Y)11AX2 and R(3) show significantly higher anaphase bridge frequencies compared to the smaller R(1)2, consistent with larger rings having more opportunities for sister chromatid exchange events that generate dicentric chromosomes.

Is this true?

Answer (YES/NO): NO